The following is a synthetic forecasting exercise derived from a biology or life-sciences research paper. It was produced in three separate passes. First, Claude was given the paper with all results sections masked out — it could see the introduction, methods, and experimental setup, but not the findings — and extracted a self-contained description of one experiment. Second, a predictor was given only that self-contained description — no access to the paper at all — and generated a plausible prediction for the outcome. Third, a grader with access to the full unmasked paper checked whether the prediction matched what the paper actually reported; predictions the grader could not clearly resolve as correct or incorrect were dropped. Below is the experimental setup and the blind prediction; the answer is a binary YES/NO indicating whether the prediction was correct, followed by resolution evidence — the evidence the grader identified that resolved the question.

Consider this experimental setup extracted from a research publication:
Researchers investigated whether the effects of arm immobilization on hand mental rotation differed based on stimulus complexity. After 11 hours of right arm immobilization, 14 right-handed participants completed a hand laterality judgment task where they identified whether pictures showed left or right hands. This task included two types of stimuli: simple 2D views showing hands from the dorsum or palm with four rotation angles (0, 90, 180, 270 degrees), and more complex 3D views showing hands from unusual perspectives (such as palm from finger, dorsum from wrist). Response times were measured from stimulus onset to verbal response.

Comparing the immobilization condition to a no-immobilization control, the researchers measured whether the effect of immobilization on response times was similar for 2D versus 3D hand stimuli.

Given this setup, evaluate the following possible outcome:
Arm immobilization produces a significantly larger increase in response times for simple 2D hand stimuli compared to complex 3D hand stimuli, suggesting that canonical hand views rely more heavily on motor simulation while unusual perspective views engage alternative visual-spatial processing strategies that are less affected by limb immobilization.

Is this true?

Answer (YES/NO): NO